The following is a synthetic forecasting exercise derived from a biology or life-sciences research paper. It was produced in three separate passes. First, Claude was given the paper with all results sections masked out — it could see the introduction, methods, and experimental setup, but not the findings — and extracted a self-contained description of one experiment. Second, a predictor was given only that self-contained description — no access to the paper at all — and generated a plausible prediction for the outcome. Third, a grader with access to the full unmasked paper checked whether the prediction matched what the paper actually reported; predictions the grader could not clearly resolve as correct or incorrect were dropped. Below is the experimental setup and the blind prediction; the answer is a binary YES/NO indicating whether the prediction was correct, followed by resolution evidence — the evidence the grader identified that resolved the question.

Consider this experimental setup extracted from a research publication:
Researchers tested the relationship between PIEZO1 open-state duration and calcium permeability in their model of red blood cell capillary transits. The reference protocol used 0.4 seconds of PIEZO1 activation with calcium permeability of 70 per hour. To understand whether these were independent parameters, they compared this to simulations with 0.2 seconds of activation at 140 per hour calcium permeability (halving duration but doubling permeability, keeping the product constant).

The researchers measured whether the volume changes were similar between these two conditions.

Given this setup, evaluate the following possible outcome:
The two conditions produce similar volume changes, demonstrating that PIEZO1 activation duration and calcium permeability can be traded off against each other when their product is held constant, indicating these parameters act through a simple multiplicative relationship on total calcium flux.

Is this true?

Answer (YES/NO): YES